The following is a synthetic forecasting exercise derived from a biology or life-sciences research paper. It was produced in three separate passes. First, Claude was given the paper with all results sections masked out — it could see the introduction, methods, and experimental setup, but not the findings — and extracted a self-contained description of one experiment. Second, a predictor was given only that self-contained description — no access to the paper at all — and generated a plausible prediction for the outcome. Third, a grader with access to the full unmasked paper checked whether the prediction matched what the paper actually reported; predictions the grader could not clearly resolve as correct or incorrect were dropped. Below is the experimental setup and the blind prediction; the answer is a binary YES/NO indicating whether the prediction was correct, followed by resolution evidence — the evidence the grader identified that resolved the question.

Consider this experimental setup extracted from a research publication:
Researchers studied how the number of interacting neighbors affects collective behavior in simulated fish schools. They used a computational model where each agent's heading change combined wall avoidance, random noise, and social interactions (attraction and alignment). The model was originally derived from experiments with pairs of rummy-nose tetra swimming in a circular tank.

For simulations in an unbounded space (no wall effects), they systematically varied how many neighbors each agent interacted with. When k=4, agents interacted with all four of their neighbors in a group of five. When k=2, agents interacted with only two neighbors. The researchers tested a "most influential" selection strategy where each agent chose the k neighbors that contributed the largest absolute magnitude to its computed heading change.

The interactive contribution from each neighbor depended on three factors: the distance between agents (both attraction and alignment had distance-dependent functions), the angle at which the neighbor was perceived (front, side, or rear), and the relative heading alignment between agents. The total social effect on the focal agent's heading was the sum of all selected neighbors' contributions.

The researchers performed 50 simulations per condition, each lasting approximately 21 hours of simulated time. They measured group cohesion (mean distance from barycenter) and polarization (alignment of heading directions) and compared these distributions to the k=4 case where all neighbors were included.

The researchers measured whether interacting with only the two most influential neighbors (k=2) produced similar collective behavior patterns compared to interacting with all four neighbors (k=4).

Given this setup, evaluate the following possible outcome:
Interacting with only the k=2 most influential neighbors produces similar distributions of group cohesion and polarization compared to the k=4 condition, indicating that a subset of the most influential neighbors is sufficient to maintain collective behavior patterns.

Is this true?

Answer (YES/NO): YES